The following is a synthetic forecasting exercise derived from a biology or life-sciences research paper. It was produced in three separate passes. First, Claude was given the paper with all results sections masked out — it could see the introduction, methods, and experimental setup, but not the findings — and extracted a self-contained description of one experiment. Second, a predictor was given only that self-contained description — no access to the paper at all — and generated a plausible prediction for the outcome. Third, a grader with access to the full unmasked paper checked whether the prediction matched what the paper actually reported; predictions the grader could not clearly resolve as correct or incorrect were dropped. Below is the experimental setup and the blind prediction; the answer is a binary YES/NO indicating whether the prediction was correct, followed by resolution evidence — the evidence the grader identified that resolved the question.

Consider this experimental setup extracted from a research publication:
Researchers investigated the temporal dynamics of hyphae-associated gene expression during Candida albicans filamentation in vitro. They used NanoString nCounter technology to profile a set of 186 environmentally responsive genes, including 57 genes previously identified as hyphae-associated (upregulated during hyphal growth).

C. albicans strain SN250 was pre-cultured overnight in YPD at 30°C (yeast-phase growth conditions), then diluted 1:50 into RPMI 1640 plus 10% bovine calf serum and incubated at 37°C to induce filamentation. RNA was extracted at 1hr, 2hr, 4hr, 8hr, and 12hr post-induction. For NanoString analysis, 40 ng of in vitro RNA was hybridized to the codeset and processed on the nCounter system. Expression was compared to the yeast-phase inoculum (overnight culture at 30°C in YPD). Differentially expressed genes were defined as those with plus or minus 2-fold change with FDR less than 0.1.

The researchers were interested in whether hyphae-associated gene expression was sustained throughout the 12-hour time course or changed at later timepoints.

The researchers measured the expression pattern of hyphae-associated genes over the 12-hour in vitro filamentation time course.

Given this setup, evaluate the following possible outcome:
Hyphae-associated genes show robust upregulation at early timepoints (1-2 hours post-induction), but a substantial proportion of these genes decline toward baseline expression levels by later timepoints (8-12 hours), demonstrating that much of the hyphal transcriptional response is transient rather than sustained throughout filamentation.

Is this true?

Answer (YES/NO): YES